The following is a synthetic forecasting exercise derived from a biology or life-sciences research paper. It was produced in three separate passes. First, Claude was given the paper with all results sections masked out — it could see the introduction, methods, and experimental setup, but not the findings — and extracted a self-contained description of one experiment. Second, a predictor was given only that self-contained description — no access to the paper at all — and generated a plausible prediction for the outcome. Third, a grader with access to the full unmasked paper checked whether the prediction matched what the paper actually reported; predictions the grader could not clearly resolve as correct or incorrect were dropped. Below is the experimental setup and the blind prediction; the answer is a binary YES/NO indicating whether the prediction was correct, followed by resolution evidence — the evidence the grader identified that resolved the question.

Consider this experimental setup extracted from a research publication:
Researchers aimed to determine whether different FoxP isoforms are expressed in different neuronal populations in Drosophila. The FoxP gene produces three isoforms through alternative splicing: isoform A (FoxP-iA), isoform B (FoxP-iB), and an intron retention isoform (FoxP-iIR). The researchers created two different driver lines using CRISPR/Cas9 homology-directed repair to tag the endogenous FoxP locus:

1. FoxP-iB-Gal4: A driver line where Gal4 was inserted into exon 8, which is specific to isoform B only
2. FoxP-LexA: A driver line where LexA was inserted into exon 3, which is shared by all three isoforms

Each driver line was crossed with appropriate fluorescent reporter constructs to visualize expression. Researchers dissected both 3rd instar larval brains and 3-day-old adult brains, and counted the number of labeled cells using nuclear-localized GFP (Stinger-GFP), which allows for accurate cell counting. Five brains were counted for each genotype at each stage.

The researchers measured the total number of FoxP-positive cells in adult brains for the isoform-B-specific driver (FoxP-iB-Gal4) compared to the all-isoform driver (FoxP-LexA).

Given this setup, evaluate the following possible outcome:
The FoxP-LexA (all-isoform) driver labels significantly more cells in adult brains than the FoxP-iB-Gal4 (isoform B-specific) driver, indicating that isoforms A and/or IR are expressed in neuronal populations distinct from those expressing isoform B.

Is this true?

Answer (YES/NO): YES